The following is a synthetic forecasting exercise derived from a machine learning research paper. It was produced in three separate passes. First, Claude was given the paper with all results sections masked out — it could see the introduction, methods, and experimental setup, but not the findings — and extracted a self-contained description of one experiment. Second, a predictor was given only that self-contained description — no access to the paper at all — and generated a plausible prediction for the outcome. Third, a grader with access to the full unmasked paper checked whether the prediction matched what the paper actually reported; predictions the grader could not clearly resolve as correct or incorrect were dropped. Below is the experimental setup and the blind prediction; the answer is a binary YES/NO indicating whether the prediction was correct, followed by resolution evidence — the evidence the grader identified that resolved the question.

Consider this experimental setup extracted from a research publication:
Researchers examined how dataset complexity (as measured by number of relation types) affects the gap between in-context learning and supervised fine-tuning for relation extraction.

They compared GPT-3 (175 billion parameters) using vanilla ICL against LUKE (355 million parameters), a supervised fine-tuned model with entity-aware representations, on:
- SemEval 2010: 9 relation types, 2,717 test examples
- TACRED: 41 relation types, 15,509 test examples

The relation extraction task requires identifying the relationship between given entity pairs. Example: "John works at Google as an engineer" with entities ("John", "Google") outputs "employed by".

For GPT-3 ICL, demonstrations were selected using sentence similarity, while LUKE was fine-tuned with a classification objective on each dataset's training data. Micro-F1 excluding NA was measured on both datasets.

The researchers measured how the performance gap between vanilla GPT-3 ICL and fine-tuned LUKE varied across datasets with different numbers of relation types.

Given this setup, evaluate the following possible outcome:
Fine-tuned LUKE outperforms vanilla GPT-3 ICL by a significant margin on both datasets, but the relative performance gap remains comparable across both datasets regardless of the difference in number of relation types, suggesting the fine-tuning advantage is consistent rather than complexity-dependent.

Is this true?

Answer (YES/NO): NO